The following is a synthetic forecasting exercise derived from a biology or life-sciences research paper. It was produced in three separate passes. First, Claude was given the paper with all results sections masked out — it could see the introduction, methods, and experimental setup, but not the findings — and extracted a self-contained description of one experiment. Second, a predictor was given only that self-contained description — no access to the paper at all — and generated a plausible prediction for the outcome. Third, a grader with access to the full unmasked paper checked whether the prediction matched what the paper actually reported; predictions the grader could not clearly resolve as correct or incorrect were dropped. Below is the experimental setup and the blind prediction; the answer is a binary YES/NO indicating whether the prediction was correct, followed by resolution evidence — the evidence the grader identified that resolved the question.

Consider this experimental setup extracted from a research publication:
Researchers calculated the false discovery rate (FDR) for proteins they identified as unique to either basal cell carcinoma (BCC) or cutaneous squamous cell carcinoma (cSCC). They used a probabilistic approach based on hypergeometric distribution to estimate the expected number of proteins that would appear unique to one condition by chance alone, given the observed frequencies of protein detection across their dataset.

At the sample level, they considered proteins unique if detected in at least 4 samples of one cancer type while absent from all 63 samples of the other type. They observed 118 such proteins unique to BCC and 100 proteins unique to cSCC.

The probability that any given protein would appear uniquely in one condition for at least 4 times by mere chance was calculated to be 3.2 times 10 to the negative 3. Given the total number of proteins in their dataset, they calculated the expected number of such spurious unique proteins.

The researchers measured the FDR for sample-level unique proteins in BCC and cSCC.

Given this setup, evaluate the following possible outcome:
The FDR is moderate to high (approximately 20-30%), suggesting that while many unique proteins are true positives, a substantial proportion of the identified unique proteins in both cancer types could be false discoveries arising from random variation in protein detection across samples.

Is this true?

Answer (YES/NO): NO